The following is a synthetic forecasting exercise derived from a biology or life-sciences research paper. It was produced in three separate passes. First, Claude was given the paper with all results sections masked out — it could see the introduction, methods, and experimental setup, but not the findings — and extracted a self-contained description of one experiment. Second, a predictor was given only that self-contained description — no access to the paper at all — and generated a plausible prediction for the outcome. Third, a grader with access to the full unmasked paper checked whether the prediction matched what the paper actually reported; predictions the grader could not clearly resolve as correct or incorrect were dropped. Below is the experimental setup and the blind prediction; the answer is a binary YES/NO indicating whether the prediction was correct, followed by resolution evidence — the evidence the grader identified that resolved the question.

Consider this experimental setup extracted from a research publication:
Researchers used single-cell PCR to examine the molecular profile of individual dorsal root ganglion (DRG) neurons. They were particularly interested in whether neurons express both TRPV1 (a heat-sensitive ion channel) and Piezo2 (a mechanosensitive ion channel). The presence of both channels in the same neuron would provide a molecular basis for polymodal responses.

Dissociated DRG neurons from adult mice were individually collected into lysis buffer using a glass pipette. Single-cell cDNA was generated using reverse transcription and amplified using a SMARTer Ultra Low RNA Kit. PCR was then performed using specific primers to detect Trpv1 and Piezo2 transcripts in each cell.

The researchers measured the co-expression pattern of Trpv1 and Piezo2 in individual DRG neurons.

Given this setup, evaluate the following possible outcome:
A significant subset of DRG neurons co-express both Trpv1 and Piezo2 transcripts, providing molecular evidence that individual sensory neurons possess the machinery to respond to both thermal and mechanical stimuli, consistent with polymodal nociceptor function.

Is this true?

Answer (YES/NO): YES